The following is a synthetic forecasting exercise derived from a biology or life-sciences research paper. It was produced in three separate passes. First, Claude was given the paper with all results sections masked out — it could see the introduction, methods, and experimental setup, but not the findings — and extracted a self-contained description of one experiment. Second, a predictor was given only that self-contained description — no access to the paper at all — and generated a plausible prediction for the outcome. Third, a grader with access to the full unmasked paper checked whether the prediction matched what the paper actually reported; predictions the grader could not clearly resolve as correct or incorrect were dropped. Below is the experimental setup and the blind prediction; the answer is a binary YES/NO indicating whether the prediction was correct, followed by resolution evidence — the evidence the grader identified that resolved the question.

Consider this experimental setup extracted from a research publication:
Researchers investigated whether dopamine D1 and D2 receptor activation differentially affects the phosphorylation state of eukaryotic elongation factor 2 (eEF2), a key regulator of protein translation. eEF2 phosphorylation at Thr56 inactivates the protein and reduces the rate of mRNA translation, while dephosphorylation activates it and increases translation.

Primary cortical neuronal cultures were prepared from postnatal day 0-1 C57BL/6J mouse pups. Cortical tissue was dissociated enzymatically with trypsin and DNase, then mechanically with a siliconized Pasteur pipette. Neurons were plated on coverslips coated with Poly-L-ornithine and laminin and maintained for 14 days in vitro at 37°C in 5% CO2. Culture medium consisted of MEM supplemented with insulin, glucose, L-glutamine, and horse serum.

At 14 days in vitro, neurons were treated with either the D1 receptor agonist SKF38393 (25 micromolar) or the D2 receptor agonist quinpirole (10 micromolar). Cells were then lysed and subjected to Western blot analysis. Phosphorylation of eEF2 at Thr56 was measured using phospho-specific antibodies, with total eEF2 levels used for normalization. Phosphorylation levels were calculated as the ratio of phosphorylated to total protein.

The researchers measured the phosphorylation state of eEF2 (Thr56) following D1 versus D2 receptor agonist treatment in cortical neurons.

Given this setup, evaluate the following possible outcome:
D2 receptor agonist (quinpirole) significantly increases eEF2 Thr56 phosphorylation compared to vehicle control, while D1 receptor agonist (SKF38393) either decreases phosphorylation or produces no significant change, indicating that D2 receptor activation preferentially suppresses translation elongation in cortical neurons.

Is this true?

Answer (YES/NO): NO